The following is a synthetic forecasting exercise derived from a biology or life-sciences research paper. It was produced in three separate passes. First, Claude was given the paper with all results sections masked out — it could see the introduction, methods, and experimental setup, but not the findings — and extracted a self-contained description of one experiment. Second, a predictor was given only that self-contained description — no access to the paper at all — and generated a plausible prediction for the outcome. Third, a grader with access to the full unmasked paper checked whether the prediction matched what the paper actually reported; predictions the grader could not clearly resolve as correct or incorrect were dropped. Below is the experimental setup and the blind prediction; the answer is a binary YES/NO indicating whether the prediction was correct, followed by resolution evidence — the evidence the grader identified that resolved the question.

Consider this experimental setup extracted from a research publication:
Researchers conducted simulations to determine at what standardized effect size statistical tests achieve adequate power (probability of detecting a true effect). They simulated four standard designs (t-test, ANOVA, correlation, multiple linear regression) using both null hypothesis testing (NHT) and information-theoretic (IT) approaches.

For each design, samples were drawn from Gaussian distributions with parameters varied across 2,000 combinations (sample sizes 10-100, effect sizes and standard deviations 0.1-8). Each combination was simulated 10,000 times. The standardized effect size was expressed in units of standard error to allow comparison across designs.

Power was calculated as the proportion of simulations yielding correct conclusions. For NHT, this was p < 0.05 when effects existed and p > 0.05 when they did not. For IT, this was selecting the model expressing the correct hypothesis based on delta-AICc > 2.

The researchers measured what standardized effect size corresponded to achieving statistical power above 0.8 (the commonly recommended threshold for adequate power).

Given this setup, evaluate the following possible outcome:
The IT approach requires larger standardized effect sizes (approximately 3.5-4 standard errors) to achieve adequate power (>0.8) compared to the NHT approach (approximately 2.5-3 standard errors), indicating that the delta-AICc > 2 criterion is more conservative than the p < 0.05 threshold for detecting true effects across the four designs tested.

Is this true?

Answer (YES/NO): NO